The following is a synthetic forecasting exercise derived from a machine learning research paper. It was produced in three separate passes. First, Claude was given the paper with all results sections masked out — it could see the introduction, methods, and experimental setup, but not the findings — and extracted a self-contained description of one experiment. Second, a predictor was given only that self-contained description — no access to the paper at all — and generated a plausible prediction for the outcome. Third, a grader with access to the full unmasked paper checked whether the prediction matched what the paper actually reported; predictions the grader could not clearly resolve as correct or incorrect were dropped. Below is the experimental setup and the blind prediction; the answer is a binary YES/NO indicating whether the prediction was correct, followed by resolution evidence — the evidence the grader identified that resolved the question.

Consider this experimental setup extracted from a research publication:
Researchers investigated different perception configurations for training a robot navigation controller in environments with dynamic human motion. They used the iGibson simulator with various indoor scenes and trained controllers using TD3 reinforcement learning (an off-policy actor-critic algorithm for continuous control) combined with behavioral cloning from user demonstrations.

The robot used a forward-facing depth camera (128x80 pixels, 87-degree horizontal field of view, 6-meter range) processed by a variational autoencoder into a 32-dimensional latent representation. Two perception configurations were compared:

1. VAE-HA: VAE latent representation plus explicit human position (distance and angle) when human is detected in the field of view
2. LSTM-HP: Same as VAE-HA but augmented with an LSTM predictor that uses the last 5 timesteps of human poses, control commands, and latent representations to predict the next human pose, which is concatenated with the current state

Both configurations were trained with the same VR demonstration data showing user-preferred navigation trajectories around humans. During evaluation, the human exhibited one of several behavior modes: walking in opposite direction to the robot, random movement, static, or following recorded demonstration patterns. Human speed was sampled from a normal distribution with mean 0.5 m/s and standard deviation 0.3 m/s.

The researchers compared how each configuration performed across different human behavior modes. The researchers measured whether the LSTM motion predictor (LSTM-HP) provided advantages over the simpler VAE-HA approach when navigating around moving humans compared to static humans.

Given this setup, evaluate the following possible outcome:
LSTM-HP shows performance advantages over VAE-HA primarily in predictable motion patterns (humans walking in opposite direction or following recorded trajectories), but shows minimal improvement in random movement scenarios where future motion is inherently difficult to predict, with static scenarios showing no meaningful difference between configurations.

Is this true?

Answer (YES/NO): NO